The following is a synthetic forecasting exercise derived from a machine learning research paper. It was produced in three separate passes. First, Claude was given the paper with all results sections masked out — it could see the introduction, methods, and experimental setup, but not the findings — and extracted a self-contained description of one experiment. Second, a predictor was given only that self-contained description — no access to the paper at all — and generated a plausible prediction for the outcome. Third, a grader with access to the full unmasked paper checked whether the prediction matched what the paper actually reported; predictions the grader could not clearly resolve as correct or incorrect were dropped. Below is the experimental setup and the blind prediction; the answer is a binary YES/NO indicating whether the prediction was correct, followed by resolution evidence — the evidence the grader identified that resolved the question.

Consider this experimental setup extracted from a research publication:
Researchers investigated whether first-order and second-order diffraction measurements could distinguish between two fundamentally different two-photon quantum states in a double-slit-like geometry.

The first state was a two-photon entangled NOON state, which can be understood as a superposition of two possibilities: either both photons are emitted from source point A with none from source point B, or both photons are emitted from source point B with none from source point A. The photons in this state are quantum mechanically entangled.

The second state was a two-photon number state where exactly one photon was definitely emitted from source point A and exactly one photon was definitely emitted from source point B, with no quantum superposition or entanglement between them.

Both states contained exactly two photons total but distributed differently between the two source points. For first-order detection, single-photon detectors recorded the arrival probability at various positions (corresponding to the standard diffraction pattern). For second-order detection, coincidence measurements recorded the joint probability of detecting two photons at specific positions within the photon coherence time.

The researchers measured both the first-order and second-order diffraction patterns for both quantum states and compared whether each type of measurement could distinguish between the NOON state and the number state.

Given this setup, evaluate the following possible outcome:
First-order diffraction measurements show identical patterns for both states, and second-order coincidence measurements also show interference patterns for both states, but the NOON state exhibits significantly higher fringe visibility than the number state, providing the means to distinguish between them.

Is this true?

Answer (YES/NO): NO